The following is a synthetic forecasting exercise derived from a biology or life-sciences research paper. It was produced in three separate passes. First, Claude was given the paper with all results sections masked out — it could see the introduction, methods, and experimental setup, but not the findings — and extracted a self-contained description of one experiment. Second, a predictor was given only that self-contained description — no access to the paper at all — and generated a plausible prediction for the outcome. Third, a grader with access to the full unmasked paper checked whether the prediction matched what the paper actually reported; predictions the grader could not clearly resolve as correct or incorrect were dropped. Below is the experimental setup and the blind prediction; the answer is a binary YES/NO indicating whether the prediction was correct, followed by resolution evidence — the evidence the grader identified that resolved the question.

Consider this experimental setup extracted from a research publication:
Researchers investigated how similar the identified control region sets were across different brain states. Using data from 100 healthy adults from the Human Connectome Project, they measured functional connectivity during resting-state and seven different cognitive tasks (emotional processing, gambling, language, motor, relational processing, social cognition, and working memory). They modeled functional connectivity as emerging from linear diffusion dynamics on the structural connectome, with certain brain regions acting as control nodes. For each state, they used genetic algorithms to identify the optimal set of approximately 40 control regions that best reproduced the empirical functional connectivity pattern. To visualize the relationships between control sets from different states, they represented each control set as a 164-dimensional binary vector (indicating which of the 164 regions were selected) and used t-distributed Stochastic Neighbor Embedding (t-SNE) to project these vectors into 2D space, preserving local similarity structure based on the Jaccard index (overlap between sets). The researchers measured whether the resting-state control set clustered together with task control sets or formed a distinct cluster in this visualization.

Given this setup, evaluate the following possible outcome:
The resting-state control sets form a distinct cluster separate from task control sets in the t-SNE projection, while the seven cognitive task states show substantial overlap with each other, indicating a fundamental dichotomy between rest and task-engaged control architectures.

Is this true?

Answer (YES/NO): NO